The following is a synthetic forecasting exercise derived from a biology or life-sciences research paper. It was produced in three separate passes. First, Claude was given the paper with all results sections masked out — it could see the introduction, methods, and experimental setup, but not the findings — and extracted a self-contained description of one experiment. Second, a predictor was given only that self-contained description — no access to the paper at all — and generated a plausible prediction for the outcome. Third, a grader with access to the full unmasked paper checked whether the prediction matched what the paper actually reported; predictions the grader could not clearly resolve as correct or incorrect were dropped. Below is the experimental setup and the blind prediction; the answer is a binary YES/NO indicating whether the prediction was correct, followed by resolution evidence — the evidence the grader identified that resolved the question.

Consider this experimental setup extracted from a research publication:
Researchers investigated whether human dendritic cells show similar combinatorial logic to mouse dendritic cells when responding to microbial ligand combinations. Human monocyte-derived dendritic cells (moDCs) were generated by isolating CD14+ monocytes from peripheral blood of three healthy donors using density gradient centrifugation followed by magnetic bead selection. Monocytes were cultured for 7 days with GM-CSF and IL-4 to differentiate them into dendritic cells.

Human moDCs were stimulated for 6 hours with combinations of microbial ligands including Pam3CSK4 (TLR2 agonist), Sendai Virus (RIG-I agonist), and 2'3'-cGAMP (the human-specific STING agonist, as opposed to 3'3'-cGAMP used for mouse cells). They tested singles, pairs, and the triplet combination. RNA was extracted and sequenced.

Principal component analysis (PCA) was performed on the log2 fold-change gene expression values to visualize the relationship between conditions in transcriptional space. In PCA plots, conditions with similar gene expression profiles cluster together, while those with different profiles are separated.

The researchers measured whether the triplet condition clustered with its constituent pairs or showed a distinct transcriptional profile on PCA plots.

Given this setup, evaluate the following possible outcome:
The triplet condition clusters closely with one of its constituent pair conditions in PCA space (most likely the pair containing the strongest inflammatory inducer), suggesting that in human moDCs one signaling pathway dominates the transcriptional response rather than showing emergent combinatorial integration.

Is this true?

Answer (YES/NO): NO